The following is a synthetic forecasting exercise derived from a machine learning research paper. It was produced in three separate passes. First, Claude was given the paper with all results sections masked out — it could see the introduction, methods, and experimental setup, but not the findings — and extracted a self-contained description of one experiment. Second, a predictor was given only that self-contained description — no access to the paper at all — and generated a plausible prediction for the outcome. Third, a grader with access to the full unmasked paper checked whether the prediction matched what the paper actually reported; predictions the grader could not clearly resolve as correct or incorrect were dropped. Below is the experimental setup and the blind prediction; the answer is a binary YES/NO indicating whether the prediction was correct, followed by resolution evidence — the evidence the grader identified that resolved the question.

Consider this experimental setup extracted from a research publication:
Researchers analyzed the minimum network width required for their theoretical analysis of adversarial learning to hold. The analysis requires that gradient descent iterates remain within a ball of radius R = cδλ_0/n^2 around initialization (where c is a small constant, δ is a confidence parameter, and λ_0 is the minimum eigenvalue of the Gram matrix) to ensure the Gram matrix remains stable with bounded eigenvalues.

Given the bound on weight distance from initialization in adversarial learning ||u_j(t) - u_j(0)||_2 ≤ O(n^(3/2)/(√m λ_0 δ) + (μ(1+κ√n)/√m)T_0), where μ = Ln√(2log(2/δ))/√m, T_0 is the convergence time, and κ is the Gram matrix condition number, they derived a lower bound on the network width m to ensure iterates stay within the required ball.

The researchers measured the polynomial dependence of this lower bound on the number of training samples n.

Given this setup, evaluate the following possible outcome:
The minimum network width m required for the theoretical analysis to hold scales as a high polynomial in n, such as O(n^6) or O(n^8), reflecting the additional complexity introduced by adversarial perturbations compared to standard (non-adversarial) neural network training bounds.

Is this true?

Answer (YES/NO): NO